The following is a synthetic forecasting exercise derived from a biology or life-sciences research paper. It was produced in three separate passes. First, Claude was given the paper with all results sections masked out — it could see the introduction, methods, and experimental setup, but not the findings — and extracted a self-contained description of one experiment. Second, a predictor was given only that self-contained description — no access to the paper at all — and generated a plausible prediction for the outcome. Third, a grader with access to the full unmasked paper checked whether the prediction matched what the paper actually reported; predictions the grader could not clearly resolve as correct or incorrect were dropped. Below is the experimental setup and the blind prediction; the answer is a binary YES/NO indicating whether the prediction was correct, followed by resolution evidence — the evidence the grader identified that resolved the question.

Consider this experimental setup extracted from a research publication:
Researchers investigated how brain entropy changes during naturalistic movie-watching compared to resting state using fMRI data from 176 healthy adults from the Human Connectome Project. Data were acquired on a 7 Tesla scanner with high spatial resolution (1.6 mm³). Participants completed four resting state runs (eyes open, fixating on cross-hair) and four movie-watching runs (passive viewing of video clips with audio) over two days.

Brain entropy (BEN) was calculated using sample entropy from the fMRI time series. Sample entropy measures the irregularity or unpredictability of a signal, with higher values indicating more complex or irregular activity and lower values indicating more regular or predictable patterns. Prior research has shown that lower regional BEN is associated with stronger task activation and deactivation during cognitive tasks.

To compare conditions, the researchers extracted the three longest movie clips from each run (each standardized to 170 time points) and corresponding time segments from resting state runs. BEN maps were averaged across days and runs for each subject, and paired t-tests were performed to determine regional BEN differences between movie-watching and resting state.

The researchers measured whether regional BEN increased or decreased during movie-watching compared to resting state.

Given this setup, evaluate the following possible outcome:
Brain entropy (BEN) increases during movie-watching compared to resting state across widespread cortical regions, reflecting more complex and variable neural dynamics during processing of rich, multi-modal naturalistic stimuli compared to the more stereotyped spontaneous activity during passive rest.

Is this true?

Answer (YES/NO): NO